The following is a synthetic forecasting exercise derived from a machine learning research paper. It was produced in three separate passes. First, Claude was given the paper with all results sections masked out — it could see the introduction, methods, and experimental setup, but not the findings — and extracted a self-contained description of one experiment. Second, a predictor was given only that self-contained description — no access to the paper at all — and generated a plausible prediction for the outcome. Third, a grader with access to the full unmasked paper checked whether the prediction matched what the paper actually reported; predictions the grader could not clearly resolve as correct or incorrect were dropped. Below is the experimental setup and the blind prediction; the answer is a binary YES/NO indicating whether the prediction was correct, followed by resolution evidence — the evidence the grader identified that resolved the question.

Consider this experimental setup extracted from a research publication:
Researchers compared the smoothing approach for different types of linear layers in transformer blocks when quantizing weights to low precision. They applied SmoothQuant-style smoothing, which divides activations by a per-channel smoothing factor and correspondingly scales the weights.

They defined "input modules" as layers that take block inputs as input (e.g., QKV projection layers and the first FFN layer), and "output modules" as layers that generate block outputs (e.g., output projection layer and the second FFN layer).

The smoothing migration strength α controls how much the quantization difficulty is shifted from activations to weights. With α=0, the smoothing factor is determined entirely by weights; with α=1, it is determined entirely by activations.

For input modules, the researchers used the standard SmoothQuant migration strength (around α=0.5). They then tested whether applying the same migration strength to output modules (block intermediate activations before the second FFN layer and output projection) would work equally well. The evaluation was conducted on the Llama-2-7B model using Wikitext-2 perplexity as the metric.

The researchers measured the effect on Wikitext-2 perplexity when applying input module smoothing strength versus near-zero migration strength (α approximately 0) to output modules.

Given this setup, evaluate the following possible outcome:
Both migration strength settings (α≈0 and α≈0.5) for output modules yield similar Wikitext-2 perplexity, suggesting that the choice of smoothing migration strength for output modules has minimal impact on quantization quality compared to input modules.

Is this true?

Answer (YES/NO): NO